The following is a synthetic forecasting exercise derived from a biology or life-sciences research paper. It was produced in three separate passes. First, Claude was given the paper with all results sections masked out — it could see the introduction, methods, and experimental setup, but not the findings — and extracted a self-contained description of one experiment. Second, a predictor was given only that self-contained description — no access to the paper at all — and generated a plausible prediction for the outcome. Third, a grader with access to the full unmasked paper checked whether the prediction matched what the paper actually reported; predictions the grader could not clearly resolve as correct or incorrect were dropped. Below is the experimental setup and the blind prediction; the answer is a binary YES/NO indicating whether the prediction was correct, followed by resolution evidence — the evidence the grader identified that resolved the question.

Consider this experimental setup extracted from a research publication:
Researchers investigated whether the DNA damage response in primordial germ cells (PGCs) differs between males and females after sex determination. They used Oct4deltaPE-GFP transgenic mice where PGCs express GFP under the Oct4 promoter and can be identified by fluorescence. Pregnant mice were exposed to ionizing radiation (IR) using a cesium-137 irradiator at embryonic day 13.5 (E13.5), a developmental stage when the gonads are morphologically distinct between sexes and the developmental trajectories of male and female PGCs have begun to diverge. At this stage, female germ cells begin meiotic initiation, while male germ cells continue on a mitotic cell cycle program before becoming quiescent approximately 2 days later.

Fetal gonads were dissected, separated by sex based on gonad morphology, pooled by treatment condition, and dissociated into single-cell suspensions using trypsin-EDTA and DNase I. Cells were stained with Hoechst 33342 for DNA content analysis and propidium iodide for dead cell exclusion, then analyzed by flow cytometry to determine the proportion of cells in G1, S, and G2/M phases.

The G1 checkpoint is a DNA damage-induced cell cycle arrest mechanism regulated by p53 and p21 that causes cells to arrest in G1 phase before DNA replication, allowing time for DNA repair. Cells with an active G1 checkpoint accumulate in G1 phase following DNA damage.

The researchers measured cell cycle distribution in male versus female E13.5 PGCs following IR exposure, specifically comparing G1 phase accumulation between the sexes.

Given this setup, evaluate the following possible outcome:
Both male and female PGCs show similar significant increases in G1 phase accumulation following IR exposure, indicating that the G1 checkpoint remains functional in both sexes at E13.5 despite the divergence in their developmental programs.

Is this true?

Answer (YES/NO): NO